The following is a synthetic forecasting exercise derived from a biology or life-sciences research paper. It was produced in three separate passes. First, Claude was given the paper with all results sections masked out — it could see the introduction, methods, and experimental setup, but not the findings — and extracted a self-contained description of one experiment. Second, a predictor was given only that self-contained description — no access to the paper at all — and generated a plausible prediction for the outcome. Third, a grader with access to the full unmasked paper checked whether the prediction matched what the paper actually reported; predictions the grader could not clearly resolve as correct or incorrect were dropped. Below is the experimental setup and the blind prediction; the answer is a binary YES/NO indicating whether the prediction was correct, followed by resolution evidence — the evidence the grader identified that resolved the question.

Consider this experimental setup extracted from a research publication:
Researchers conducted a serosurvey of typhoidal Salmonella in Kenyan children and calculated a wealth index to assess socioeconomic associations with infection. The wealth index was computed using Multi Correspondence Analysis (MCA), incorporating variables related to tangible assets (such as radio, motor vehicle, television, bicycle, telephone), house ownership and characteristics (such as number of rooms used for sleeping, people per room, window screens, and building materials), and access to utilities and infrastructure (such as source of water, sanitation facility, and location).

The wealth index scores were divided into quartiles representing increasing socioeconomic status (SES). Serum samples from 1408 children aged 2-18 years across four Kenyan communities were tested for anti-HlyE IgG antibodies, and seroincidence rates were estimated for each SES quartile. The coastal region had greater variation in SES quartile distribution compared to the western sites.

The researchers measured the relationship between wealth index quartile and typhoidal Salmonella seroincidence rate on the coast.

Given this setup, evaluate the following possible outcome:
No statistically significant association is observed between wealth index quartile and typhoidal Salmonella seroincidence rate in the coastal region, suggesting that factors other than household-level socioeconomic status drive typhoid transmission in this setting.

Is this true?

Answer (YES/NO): NO